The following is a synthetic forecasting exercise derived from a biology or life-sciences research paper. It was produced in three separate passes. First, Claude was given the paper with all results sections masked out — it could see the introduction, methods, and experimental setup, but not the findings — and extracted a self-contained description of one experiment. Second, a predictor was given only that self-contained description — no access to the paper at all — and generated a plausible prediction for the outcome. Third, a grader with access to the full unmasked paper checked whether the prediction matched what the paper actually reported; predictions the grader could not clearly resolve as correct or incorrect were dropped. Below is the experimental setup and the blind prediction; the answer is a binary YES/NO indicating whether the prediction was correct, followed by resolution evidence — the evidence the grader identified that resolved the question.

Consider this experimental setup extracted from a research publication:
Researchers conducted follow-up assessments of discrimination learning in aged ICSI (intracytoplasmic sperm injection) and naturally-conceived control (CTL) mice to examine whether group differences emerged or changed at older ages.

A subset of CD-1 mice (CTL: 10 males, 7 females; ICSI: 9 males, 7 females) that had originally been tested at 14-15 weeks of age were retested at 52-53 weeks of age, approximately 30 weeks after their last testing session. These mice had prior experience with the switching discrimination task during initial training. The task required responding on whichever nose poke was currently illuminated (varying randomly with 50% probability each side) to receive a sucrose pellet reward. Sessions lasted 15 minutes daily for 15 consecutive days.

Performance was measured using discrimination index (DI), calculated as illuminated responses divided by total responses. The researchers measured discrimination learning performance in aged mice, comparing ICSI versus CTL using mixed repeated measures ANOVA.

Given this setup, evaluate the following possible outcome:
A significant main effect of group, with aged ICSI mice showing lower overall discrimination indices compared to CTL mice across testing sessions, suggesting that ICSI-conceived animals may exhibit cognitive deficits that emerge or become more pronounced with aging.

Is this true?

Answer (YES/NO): NO